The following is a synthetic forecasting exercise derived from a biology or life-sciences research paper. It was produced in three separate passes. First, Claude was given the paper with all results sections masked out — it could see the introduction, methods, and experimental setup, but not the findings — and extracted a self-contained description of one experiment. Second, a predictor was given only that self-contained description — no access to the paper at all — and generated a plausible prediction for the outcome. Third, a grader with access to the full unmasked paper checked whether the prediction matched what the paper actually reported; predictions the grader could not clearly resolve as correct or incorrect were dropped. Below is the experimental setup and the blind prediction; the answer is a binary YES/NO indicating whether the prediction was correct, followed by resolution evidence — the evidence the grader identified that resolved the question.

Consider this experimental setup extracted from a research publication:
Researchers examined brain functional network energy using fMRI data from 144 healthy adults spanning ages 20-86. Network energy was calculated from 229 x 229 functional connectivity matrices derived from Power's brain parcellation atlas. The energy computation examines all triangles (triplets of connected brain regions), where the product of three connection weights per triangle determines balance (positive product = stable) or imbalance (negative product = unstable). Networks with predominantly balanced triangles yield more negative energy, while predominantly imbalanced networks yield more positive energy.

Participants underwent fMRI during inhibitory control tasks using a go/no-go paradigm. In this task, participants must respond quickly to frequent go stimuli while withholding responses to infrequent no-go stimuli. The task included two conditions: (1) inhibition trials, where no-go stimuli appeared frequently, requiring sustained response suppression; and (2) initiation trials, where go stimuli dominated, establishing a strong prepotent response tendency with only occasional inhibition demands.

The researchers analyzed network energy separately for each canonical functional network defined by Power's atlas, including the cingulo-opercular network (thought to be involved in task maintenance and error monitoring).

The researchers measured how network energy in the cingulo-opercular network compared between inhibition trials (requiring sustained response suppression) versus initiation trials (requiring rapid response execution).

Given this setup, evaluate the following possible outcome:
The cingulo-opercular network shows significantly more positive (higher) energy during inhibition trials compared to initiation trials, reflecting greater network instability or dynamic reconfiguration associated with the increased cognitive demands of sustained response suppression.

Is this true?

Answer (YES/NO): NO